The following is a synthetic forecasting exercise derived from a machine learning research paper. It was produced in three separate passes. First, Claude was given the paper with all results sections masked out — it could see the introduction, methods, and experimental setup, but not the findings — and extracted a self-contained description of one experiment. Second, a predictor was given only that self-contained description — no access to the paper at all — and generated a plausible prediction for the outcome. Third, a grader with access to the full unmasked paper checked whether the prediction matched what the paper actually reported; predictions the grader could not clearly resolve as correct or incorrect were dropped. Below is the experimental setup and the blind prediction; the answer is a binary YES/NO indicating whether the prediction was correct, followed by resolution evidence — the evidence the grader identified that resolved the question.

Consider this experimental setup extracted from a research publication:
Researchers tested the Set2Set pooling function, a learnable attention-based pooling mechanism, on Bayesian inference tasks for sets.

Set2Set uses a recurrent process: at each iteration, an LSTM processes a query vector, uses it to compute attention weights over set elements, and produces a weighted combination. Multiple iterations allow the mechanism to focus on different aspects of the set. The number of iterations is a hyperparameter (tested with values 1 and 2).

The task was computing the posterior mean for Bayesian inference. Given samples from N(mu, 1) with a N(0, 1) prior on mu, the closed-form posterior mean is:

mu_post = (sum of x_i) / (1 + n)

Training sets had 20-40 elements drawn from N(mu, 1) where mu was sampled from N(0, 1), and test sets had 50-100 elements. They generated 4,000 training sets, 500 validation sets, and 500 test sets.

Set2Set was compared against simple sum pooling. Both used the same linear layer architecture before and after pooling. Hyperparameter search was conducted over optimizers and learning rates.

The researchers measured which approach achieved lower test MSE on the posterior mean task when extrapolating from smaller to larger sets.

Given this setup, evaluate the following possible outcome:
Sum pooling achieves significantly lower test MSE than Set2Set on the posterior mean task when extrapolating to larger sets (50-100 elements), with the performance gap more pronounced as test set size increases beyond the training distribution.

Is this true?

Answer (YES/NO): NO